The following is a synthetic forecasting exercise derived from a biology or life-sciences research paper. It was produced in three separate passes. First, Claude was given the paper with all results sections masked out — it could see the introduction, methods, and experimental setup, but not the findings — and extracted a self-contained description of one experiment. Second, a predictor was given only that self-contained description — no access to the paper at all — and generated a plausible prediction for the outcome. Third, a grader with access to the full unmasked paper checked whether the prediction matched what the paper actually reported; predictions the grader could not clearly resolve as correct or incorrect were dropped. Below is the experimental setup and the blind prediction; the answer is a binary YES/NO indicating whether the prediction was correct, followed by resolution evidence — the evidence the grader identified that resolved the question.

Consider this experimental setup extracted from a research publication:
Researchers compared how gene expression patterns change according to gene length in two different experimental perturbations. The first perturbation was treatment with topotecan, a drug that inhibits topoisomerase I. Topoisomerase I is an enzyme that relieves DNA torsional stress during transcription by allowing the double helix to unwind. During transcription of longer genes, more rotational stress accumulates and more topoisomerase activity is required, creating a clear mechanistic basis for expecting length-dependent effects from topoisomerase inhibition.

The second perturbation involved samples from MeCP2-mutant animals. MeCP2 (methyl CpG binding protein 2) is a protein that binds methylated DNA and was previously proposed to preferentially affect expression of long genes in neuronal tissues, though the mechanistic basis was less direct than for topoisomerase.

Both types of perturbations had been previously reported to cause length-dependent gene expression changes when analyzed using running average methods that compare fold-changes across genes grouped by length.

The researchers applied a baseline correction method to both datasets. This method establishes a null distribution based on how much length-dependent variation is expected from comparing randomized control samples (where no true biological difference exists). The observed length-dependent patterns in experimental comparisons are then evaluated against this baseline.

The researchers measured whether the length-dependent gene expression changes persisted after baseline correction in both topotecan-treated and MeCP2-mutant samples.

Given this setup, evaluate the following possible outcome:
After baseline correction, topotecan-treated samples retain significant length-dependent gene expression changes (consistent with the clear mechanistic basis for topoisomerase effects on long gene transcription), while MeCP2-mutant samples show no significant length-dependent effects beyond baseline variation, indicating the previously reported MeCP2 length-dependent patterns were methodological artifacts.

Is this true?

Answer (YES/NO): YES